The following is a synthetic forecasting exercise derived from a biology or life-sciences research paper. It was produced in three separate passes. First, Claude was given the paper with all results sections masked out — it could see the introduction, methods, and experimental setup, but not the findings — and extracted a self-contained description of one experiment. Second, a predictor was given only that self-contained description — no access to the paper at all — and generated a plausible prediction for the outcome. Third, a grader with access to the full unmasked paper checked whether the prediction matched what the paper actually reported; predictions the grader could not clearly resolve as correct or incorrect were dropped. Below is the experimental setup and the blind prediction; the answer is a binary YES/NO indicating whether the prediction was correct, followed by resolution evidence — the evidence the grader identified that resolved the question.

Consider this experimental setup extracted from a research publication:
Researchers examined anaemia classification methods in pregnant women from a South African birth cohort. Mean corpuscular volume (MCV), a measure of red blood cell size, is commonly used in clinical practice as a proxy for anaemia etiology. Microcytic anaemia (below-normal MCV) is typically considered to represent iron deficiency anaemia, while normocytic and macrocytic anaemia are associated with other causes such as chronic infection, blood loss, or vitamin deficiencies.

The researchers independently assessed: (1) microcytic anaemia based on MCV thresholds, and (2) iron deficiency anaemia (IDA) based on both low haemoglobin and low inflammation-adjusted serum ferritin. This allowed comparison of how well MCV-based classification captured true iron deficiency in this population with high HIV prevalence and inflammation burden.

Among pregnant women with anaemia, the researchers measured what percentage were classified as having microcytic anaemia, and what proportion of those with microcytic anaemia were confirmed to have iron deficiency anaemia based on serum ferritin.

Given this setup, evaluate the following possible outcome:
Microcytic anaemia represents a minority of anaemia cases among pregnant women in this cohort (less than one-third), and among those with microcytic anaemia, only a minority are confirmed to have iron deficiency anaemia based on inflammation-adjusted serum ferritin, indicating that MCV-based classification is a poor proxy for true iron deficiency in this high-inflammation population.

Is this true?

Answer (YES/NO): NO